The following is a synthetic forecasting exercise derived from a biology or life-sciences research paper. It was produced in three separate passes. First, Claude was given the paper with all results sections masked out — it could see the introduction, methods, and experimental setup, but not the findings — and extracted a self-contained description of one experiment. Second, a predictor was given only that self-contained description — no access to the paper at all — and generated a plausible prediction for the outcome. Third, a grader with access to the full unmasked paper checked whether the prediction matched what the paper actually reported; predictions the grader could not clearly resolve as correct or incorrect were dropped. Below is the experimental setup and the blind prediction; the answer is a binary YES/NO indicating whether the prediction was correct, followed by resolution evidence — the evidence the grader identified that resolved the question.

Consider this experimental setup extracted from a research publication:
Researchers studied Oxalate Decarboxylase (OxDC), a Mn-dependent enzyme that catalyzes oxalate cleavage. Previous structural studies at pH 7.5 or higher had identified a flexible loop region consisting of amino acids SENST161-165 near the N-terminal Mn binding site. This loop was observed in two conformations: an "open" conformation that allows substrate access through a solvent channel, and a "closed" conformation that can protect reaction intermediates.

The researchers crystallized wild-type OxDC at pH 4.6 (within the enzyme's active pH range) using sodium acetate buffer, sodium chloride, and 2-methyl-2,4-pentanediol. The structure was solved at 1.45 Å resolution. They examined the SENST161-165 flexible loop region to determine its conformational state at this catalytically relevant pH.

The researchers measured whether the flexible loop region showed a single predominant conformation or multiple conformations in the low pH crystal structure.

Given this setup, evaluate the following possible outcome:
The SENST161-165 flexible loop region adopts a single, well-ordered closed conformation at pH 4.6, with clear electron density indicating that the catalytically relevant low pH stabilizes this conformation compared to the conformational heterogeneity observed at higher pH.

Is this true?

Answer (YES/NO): NO